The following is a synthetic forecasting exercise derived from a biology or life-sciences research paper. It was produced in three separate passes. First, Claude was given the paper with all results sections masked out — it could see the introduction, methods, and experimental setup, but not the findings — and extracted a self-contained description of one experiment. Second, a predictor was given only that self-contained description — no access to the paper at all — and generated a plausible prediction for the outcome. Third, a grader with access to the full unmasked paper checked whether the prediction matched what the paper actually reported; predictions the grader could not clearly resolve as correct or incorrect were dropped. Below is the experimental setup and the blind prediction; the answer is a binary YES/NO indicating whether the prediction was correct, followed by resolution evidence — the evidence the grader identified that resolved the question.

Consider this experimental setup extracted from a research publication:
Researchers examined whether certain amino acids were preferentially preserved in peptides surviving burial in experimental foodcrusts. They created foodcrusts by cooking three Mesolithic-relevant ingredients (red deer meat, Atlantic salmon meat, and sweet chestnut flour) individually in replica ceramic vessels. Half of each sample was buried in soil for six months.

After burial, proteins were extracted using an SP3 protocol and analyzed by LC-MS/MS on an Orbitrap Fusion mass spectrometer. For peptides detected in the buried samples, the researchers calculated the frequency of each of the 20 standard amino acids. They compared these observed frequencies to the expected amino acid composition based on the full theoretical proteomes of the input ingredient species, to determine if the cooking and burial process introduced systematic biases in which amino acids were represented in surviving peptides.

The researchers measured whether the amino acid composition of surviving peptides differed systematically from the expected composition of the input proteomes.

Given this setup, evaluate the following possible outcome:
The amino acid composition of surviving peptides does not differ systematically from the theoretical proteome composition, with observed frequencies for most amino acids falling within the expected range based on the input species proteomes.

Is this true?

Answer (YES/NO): YES